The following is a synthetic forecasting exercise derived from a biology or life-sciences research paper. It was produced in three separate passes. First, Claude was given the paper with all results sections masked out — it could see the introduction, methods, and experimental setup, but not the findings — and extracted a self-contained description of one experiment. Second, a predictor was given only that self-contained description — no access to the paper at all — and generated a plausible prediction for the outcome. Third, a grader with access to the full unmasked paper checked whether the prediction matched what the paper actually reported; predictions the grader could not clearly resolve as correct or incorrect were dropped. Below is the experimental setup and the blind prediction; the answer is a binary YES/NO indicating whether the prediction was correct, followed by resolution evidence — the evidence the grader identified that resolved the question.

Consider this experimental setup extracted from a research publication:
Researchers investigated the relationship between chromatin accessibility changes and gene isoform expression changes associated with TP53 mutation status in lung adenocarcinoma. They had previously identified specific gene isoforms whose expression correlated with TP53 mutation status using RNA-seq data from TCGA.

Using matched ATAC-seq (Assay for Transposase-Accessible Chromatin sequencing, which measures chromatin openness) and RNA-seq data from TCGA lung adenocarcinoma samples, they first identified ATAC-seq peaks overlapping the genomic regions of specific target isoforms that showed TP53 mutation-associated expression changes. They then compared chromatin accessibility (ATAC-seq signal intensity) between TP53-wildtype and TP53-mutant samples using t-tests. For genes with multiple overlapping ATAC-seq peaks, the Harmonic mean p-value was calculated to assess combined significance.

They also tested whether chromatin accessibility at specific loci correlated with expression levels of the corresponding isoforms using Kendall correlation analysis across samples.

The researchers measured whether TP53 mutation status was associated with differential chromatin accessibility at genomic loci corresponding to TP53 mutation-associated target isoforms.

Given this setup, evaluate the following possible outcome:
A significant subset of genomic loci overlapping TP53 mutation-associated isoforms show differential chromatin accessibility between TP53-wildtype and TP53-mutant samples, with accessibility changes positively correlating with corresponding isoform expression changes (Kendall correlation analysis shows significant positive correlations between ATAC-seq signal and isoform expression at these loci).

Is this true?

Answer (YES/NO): YES